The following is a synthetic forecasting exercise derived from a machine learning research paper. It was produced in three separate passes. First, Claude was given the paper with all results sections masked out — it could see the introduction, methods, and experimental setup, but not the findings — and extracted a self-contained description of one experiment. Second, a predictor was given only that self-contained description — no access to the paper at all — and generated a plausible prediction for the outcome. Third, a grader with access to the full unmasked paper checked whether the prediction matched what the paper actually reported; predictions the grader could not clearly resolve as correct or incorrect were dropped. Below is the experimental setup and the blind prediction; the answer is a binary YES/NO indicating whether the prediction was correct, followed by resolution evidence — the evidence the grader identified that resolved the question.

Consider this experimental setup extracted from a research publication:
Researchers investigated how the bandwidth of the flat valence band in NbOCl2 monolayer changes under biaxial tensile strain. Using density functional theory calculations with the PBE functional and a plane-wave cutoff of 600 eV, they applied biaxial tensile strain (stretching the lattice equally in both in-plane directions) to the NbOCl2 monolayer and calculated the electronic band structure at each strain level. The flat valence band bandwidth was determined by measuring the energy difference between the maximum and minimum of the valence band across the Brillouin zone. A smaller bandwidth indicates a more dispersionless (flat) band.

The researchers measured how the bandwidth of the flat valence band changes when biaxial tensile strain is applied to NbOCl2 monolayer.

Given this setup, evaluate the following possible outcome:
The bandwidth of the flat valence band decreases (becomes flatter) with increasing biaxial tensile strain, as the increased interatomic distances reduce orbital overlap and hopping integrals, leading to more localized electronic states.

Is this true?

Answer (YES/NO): NO